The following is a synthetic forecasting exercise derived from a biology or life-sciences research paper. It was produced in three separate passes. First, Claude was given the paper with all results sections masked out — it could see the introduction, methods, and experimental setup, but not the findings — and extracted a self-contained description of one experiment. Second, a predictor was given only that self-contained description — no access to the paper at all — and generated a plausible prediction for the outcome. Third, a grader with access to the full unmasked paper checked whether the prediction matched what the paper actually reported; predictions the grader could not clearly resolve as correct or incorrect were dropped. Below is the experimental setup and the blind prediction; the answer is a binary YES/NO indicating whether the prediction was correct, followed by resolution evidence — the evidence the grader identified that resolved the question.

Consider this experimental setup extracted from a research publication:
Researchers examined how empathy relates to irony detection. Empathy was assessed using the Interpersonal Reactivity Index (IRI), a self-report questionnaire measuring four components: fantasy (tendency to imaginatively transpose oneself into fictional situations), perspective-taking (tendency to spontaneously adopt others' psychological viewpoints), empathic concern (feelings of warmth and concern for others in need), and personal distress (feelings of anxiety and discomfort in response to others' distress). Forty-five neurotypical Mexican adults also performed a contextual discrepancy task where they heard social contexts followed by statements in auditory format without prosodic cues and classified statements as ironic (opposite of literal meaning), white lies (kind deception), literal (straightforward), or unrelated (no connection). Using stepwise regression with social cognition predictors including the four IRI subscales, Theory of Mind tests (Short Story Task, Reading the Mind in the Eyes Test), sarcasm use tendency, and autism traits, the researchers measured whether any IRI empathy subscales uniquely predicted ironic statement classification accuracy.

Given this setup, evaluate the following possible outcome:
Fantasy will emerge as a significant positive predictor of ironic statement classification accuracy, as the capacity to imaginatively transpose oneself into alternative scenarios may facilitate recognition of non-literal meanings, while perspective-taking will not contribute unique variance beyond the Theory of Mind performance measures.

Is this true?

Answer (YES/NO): NO